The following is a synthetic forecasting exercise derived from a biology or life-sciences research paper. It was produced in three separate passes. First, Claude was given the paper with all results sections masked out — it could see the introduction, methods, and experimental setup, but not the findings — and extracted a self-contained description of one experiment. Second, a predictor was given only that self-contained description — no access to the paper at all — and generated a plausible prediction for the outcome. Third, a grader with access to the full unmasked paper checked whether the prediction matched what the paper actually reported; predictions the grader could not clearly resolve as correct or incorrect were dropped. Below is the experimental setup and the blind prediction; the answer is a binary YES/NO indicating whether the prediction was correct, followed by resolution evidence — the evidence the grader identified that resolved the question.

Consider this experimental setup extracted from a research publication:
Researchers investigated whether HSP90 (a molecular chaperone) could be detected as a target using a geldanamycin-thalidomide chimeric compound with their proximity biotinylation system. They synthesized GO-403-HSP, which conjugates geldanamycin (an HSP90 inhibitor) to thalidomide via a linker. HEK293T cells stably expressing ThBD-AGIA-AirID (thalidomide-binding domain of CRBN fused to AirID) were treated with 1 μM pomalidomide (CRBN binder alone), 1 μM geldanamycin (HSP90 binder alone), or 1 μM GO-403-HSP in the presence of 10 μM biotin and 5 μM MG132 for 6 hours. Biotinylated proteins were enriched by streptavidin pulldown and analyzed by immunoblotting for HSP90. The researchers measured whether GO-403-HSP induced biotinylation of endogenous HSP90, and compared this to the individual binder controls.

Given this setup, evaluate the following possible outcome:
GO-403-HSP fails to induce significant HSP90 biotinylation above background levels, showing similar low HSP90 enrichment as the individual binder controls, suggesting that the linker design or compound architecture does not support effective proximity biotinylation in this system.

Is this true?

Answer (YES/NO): NO